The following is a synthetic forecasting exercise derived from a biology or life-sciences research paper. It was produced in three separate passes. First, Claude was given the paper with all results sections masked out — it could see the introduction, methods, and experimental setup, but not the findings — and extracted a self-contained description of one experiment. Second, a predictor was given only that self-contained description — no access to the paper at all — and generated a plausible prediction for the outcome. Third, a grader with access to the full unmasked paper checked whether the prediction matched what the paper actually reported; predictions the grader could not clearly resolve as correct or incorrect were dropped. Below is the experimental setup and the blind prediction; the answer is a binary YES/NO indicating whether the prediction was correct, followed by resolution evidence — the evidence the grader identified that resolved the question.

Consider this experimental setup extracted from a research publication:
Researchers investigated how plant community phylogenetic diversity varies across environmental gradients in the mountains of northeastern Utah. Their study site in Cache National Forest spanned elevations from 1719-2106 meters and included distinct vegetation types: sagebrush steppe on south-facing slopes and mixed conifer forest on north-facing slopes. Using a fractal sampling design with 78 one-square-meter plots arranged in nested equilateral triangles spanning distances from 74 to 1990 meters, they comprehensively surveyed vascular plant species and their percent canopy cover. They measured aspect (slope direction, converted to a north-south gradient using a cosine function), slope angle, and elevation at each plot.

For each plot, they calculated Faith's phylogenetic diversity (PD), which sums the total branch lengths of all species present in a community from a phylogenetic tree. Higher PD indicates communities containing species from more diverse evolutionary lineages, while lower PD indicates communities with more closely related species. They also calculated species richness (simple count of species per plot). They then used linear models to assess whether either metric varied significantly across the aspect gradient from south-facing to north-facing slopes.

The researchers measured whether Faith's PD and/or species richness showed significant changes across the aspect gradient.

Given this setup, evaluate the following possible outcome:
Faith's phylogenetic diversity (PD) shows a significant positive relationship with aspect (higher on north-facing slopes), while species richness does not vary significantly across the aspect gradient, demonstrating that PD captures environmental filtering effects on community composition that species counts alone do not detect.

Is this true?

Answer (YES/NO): YES